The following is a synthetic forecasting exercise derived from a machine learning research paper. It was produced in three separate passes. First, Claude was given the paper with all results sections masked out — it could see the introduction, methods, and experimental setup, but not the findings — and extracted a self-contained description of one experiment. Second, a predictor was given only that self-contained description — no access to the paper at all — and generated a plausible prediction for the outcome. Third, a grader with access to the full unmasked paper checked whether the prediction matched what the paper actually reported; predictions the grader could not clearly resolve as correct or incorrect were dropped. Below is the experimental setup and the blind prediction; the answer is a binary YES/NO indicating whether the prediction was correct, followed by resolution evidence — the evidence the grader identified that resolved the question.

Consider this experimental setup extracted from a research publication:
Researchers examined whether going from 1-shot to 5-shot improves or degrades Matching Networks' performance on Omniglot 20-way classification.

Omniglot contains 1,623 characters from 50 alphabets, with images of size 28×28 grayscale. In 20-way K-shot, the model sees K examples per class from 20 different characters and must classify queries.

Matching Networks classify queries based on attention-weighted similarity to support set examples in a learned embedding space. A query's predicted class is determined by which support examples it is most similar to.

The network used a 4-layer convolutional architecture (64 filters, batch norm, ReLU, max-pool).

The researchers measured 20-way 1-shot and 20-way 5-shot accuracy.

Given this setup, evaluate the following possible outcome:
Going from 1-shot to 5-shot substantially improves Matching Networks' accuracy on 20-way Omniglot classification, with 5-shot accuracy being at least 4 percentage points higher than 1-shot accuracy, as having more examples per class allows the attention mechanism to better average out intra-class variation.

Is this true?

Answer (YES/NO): NO